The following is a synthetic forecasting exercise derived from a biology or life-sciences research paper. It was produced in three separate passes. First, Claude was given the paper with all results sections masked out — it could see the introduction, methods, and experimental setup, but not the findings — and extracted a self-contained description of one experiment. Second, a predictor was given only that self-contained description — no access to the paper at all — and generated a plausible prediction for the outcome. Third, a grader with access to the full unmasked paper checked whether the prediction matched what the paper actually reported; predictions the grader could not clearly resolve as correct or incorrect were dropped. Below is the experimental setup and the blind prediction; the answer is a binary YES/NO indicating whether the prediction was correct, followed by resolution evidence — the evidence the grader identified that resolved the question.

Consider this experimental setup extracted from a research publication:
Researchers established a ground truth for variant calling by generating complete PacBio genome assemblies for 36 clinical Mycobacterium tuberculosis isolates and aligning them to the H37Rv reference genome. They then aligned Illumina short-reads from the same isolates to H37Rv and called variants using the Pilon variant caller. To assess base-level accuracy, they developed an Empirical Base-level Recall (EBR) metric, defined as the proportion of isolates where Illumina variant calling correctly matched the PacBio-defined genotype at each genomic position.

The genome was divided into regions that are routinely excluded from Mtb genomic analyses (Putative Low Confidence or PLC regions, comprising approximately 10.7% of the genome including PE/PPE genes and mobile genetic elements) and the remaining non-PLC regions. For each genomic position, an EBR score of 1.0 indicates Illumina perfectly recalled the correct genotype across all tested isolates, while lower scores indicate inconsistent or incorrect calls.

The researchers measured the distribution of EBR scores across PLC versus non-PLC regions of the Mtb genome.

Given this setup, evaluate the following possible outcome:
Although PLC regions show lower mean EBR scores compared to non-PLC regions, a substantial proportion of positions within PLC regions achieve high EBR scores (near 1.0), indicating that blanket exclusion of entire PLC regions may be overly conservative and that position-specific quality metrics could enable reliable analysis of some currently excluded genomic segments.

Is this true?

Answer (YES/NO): YES